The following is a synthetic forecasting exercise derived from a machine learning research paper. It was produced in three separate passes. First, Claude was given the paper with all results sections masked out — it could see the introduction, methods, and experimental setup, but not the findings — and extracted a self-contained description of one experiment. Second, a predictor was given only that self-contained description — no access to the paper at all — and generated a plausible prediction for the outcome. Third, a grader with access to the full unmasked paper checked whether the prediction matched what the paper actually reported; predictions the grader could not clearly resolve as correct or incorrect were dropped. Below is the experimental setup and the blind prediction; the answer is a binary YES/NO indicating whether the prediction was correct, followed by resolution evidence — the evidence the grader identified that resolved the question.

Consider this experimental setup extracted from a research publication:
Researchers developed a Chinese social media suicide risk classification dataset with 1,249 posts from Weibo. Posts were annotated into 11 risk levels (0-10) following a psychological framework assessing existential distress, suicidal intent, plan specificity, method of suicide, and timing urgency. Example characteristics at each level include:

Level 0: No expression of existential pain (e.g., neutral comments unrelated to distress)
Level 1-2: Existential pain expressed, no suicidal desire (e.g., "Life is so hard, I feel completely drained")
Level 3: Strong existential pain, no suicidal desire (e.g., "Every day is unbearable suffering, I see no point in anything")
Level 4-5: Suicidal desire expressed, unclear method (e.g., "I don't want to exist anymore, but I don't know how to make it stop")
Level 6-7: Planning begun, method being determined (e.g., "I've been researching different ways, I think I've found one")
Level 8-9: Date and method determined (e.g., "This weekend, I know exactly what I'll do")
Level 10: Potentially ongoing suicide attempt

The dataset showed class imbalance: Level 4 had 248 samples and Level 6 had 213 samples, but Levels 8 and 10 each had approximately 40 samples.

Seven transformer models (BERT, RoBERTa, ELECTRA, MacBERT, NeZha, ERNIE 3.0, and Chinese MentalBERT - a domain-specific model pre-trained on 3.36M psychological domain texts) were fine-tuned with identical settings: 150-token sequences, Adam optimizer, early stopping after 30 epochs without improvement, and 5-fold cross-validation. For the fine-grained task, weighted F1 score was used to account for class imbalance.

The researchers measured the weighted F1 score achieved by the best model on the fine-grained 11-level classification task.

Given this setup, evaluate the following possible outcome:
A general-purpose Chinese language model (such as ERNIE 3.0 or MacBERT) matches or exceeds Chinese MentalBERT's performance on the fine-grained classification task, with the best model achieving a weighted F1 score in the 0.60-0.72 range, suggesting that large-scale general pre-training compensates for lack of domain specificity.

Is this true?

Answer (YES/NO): NO